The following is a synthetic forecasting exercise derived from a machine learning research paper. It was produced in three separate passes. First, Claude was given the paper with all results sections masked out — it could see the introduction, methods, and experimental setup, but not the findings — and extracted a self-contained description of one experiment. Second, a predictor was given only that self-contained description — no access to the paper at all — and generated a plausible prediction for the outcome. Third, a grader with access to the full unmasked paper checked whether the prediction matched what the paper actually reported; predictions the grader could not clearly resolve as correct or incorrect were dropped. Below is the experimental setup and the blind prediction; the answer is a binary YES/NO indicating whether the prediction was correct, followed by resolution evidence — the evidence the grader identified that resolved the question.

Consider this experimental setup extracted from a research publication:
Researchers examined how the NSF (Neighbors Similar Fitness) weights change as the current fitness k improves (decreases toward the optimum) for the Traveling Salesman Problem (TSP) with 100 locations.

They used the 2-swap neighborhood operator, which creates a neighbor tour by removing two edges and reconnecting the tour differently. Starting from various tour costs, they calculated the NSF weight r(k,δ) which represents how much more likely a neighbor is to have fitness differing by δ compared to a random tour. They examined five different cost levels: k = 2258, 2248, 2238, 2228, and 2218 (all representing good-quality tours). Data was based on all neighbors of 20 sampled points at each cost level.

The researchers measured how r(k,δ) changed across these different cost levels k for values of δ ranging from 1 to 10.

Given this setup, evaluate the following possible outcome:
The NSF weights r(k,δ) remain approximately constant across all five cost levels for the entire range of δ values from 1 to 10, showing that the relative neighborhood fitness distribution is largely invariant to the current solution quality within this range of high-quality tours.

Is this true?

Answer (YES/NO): NO